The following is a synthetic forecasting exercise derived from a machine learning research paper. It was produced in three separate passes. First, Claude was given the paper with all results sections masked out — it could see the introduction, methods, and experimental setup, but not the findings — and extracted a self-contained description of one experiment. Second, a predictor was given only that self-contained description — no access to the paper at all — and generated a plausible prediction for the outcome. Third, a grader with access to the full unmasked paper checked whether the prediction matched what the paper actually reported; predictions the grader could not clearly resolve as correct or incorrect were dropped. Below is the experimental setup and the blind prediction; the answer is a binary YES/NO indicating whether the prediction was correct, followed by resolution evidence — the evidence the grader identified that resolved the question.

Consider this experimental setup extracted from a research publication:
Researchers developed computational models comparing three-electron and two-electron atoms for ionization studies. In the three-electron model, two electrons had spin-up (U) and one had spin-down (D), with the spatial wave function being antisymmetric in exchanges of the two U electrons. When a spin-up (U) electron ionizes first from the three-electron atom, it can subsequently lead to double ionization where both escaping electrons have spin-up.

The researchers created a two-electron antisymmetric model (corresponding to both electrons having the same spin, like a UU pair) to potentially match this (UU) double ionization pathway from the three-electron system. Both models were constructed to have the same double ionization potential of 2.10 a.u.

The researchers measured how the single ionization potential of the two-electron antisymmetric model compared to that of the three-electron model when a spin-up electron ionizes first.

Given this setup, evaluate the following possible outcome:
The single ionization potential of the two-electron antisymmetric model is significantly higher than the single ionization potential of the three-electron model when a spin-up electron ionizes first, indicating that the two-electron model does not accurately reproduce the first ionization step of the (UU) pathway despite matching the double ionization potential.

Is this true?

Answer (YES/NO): NO